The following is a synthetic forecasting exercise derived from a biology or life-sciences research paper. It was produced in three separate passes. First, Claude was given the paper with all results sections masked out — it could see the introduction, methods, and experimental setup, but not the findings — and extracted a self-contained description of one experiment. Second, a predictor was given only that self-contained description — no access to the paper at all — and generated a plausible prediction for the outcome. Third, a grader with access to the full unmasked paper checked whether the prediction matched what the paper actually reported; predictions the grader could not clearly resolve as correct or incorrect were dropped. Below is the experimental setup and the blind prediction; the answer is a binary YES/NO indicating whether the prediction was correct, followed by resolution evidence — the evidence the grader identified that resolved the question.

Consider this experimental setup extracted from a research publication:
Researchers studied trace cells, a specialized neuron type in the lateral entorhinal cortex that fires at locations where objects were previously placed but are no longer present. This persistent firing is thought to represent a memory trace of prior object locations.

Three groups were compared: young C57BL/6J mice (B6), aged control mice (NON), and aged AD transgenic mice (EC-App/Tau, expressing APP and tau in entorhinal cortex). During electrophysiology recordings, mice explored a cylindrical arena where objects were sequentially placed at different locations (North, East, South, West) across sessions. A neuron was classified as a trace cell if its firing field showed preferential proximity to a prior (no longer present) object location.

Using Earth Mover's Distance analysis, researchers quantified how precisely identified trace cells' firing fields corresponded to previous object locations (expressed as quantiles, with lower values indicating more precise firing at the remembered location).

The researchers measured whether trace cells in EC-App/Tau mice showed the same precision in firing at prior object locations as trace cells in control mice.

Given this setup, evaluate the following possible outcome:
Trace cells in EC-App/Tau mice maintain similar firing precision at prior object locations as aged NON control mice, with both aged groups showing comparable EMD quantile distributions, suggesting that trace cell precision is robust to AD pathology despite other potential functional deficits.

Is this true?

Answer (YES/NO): NO